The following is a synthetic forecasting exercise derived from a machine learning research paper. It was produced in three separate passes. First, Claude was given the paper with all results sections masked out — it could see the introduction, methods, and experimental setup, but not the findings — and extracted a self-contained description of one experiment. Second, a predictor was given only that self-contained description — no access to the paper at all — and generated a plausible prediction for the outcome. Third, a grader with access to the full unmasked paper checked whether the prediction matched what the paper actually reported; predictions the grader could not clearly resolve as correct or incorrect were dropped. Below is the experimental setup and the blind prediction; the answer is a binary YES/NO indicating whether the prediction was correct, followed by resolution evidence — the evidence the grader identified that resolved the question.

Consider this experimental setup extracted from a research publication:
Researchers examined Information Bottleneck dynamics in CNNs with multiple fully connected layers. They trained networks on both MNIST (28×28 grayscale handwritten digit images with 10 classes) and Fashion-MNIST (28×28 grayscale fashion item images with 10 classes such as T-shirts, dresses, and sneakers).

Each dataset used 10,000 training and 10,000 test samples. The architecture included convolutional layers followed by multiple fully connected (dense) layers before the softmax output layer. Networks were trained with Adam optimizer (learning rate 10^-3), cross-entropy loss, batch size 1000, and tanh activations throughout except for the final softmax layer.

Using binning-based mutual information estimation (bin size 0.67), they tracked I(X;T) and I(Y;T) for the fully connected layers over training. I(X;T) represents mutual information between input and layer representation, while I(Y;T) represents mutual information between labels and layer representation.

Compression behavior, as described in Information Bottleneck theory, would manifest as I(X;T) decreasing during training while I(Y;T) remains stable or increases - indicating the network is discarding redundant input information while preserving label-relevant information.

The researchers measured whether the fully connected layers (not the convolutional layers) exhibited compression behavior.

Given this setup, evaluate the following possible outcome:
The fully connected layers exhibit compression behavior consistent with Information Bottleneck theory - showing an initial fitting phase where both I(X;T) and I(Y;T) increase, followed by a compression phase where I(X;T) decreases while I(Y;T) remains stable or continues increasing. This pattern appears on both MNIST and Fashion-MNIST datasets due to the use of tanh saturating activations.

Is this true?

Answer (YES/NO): NO